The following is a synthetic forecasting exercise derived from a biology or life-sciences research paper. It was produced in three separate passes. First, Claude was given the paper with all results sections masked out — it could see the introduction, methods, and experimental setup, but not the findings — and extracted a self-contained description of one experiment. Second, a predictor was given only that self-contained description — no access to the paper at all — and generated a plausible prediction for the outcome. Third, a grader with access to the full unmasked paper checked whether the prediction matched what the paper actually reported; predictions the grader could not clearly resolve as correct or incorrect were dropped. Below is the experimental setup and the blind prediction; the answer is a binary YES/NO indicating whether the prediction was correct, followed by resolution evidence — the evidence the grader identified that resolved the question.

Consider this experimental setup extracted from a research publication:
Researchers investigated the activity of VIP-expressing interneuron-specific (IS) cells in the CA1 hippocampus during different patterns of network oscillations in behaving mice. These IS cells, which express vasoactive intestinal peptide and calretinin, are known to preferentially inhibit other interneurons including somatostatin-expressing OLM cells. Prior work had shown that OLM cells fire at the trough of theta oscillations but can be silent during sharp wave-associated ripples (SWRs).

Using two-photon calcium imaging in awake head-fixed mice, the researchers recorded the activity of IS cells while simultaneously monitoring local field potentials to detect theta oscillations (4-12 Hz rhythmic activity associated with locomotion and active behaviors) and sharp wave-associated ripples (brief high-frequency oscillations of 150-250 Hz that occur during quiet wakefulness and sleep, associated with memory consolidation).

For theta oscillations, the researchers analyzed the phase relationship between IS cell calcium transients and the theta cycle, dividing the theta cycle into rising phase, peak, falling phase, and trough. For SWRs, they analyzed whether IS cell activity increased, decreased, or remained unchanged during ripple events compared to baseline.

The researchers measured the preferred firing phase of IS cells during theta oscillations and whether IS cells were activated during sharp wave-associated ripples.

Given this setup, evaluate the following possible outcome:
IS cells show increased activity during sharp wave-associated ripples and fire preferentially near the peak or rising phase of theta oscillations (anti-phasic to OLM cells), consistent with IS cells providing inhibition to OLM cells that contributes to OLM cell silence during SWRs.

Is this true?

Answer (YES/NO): NO